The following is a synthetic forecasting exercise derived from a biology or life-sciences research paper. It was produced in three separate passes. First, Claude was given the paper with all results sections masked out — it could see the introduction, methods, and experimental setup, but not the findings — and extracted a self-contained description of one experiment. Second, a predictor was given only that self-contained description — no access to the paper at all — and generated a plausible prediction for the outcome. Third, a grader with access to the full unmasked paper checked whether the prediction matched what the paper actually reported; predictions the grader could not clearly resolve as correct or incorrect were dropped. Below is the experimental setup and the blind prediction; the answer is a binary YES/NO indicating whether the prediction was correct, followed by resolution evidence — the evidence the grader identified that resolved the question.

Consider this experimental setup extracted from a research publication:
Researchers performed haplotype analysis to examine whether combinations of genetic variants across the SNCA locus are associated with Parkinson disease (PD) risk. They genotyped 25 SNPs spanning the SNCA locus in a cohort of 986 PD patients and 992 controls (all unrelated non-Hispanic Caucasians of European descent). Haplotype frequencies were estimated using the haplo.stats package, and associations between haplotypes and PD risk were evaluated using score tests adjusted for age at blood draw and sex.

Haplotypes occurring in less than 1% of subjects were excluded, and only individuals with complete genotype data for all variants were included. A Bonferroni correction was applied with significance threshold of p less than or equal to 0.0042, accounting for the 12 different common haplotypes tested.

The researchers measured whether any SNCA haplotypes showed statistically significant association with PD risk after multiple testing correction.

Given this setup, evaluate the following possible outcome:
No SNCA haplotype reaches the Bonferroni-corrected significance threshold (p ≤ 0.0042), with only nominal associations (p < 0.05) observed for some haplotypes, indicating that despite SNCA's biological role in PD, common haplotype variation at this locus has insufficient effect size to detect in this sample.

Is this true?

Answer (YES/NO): NO